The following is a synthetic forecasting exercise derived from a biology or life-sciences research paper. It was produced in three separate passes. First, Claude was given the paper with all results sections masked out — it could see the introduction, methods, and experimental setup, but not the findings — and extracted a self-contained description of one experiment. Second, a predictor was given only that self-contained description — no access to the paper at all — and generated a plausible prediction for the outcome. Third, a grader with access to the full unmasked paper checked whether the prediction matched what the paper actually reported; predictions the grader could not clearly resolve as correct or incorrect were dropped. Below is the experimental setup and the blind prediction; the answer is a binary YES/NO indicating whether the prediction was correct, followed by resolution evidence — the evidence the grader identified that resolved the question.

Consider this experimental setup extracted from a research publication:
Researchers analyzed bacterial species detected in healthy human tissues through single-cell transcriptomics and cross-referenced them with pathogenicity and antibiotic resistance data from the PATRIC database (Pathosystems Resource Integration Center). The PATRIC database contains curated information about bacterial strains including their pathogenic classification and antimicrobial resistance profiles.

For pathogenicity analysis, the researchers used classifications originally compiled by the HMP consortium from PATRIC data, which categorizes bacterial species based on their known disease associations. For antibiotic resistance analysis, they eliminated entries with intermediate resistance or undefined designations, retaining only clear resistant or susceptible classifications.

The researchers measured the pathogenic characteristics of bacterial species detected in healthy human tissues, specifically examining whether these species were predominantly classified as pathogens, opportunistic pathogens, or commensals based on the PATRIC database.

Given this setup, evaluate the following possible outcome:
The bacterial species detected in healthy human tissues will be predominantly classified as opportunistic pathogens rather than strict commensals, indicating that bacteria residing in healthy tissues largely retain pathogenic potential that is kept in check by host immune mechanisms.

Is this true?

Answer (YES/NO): NO